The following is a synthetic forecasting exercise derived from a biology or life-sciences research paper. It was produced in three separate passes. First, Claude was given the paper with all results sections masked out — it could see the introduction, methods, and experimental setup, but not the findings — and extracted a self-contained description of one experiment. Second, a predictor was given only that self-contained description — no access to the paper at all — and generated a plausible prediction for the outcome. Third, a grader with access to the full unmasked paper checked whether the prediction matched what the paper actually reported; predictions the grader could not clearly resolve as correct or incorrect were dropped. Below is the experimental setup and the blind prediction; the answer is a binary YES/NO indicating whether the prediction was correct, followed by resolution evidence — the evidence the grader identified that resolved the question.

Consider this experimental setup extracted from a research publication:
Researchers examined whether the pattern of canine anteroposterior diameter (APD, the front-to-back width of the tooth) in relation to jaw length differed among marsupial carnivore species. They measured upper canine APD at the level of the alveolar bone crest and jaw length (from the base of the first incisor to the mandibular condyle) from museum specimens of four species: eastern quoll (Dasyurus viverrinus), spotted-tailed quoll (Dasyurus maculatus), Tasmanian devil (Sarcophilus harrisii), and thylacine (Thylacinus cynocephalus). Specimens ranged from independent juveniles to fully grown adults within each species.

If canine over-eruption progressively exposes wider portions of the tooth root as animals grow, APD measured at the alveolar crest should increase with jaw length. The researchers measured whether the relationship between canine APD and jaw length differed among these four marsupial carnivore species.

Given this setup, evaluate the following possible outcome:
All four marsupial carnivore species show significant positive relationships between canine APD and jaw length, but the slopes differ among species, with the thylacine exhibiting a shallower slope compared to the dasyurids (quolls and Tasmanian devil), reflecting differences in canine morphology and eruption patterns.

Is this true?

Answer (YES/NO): NO